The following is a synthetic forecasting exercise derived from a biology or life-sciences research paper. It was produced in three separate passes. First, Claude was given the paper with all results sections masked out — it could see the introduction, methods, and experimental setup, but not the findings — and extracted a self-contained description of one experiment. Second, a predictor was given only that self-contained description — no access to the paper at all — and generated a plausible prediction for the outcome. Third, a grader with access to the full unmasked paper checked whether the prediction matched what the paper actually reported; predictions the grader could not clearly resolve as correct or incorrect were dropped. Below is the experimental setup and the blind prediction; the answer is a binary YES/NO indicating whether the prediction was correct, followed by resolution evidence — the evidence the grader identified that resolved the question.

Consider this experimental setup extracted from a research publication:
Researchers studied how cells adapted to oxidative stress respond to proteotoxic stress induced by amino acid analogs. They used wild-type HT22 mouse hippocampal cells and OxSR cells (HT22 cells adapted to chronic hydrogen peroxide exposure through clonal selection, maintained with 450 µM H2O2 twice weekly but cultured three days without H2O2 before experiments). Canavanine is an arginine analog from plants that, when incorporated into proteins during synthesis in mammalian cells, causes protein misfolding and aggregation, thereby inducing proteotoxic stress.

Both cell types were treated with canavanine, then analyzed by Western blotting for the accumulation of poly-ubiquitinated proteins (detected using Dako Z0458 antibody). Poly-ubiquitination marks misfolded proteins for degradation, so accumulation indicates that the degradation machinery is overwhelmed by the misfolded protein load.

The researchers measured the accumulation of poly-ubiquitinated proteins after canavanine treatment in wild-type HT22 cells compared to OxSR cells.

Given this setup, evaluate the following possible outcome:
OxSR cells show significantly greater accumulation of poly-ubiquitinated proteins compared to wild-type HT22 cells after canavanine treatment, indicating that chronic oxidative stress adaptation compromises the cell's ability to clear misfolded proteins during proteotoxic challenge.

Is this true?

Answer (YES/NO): NO